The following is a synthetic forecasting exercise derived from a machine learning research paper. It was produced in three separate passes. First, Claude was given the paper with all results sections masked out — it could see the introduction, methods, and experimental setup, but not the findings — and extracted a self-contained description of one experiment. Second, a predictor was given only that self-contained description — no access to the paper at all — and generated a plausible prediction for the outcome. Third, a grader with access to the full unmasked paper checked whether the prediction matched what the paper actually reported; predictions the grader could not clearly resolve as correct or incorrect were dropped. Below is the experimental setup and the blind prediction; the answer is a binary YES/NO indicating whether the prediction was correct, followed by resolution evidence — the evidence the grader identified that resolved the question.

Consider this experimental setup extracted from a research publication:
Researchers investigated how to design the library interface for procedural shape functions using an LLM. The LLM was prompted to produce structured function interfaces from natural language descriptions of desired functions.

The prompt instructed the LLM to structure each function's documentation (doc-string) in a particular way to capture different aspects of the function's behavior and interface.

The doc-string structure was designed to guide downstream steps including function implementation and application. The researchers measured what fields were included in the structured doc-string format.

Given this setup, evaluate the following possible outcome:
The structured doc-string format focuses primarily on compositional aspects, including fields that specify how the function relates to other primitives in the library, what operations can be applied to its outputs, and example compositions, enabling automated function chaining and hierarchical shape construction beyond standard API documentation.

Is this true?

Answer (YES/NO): NO